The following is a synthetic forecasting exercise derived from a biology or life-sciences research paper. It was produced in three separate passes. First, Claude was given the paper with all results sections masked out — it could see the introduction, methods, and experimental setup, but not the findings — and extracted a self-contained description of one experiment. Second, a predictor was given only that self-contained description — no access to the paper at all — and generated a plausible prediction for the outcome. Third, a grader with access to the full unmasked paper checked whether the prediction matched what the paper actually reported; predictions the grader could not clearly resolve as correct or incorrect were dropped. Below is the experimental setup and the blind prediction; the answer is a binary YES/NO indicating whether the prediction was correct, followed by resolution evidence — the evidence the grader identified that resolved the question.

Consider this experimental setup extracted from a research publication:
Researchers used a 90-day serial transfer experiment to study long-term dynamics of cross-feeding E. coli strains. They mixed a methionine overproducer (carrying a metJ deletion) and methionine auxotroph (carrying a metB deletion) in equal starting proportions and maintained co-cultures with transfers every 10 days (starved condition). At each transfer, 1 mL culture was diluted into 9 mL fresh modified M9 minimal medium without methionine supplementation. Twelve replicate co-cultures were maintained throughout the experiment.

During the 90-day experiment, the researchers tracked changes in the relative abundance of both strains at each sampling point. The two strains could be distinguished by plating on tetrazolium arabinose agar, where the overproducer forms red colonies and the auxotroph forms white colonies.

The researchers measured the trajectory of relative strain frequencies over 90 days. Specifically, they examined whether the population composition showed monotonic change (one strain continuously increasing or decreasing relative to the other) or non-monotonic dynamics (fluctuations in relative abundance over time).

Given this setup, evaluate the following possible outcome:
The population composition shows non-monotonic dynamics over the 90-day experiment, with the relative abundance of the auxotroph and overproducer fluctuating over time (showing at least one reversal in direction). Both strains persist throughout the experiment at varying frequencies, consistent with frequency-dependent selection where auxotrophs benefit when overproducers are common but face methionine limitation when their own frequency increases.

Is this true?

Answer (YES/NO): YES